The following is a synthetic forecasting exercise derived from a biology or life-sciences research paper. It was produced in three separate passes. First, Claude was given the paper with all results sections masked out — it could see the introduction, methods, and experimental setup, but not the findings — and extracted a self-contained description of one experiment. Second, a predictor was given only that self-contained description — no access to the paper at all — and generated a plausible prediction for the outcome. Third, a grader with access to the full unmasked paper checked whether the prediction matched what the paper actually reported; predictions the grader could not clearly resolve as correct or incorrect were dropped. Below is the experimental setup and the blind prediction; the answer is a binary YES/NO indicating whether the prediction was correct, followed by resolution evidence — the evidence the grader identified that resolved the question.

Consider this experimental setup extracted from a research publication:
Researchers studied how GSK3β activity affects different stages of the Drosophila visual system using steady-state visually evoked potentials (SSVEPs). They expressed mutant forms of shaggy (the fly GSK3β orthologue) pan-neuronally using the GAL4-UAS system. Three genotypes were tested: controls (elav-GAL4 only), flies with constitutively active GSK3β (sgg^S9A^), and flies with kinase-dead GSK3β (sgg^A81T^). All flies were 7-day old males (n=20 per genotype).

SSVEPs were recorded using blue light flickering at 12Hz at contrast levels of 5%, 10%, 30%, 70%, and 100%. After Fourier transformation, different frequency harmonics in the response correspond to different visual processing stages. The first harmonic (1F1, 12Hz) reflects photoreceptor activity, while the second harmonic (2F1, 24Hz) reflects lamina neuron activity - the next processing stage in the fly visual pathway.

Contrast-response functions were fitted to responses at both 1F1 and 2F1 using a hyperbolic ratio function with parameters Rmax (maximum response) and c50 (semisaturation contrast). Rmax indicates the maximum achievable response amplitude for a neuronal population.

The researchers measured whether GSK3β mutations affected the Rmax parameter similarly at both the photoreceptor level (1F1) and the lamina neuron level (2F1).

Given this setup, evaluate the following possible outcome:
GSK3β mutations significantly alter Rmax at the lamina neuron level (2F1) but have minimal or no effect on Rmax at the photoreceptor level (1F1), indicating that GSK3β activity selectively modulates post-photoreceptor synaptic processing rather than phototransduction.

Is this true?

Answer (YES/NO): NO